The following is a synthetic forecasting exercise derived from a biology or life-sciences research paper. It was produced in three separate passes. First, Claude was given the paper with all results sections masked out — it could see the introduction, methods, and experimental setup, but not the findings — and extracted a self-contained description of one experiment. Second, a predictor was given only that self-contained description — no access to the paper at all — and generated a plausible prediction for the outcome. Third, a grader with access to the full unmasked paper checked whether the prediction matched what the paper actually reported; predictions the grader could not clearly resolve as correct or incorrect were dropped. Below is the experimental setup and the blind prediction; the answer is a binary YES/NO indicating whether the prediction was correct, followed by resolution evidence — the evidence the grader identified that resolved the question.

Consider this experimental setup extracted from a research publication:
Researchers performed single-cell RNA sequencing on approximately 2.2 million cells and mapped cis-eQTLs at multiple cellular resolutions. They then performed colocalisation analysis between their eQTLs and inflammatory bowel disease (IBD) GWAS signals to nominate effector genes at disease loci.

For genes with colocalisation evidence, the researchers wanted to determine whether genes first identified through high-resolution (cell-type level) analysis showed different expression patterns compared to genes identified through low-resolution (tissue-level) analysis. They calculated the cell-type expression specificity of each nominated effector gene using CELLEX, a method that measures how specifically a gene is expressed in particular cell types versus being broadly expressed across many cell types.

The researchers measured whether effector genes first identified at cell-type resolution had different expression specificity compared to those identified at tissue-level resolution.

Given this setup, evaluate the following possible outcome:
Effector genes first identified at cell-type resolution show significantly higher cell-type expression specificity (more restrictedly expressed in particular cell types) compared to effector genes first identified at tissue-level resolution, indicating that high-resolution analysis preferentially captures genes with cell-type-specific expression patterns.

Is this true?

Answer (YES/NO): NO